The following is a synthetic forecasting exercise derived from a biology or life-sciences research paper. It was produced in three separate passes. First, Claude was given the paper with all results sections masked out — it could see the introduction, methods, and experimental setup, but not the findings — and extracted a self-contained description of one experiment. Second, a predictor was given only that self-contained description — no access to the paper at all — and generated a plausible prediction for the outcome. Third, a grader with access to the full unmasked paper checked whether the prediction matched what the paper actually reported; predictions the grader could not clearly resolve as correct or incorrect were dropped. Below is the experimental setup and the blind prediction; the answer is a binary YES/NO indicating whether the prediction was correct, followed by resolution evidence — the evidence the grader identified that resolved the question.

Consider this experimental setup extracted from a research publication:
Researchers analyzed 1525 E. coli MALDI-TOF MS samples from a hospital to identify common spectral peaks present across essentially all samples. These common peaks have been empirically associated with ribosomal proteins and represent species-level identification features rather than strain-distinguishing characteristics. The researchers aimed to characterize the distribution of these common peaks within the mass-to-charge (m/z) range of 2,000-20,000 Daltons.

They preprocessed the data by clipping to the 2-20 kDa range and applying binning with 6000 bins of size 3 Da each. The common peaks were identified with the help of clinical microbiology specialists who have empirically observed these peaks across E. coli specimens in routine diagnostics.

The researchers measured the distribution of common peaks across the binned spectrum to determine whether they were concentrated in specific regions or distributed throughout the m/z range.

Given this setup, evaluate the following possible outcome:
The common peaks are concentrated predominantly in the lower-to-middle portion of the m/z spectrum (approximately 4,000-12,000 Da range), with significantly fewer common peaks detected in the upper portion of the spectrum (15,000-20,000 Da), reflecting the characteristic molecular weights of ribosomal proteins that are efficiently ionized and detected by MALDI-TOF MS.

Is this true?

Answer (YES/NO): NO